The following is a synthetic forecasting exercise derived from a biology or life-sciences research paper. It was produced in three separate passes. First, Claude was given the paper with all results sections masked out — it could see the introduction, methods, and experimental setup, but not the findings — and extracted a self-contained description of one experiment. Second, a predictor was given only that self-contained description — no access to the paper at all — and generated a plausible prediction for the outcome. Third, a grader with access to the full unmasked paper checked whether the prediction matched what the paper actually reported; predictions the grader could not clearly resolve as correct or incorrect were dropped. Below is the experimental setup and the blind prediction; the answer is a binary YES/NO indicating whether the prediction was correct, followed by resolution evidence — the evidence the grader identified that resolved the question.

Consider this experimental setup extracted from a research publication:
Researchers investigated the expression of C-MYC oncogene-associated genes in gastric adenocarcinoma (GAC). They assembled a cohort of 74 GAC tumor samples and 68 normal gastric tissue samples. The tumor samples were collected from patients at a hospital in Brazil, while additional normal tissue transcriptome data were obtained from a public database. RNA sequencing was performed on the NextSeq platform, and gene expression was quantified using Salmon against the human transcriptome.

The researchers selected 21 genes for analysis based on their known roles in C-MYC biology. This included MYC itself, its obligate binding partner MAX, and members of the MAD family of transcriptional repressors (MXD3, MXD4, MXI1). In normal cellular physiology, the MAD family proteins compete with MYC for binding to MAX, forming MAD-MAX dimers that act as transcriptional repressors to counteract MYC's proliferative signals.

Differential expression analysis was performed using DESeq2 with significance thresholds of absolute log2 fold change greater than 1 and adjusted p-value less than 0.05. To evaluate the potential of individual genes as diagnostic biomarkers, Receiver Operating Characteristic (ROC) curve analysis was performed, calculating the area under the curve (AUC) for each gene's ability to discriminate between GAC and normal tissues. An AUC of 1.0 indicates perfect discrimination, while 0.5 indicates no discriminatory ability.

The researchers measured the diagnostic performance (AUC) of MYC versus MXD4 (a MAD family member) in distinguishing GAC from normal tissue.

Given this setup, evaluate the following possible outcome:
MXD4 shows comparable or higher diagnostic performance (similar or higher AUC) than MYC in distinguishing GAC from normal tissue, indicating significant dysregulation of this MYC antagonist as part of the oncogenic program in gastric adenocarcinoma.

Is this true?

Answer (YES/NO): YES